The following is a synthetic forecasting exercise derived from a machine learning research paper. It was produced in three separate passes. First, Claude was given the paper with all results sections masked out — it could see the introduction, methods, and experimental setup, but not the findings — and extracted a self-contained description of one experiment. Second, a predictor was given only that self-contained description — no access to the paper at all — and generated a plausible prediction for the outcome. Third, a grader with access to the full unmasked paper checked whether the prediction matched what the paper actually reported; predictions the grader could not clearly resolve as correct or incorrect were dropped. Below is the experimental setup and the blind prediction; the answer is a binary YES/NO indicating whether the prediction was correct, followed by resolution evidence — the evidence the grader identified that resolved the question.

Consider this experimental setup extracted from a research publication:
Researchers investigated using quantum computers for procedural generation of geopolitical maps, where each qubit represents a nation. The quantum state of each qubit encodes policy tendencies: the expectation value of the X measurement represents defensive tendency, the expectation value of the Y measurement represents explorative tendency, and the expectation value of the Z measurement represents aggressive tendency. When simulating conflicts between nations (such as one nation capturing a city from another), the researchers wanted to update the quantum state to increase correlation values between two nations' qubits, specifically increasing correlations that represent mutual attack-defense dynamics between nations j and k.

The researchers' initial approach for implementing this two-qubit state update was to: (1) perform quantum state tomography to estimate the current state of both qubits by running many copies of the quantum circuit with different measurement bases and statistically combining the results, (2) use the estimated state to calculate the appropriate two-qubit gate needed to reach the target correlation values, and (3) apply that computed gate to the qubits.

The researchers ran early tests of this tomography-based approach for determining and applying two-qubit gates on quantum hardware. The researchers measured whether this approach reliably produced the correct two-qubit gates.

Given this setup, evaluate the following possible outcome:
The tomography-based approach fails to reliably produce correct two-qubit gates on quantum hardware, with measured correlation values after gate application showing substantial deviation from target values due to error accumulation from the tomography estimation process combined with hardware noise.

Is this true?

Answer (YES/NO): NO